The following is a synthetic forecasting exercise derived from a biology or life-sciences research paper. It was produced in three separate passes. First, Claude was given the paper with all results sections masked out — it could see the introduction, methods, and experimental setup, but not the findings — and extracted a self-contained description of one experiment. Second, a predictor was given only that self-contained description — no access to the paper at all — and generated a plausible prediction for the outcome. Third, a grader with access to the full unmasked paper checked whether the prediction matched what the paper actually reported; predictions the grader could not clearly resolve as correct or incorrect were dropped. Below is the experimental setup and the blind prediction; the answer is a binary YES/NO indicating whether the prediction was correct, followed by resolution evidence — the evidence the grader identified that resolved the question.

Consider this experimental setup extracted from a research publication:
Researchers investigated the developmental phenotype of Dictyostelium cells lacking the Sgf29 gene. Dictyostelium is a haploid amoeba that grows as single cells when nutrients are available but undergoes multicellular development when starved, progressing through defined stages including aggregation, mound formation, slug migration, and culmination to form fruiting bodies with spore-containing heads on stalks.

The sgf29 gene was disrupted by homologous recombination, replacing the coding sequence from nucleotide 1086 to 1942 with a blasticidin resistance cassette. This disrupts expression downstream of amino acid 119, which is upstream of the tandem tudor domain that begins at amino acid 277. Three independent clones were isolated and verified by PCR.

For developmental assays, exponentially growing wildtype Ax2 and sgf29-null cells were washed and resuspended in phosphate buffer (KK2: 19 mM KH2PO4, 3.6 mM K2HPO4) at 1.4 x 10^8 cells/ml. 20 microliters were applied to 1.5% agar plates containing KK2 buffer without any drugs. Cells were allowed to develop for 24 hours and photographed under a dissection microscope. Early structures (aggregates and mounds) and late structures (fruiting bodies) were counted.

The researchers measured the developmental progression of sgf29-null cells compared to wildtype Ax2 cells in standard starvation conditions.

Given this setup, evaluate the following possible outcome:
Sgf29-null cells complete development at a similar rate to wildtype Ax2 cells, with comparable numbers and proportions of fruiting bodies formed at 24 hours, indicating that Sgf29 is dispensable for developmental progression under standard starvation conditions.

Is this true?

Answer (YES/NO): YES